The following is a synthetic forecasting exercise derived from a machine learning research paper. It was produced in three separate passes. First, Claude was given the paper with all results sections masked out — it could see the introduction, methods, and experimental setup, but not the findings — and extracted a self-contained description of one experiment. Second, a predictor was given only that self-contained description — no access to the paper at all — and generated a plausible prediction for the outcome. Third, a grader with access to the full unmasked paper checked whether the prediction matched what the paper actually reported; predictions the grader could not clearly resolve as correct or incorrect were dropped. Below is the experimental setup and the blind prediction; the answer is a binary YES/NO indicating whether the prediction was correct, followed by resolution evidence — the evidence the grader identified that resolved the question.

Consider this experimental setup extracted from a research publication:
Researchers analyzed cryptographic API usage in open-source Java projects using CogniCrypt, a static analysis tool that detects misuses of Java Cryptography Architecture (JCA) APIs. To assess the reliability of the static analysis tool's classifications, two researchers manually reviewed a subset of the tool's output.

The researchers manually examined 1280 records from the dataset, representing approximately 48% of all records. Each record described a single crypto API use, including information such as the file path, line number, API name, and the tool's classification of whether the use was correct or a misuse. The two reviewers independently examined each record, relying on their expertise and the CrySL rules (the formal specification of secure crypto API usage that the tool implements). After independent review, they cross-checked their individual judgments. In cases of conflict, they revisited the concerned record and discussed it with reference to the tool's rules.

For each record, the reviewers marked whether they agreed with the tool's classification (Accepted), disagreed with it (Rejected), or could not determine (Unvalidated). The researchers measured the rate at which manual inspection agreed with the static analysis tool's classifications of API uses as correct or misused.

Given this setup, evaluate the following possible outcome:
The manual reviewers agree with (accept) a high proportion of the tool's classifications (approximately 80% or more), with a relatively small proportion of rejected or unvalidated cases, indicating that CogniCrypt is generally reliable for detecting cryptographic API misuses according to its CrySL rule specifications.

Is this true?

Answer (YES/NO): YES